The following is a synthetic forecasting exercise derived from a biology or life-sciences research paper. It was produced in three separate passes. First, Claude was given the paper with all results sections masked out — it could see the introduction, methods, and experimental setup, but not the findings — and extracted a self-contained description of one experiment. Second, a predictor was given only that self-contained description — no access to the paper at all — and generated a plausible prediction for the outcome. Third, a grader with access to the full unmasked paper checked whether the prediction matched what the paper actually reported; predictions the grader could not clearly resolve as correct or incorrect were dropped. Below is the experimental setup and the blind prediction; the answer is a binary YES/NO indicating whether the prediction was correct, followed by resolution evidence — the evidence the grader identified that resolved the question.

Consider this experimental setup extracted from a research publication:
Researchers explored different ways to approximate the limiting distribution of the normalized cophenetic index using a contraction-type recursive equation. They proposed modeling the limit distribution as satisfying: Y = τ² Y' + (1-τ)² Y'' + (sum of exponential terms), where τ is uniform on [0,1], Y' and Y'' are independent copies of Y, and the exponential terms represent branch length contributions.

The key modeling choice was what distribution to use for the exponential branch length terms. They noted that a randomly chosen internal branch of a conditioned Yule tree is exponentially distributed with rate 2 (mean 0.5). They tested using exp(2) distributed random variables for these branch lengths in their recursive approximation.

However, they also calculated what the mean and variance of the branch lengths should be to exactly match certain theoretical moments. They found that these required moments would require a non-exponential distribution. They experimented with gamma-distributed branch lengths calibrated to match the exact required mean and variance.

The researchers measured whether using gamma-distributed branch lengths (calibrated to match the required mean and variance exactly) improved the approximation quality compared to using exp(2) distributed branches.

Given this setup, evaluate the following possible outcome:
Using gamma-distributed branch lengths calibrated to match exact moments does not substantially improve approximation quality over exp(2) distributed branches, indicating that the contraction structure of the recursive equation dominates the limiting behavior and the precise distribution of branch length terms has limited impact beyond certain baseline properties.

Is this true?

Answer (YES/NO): YES